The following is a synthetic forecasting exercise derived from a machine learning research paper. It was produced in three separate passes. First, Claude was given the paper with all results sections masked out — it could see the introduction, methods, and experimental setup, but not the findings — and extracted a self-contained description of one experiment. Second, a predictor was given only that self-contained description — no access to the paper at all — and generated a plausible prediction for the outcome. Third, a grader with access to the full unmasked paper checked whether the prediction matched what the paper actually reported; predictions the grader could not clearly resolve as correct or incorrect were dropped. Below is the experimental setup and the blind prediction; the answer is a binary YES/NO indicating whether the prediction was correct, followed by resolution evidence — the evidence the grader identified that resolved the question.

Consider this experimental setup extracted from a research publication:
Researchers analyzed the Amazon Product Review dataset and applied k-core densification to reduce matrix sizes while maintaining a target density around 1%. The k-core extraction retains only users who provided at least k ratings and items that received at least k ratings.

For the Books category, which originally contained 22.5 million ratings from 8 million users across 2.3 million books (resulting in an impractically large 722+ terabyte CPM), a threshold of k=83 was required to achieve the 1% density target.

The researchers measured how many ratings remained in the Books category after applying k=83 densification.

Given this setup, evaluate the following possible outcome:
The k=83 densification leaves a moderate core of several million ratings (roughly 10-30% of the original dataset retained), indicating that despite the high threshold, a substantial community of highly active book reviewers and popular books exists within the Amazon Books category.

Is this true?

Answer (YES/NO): NO